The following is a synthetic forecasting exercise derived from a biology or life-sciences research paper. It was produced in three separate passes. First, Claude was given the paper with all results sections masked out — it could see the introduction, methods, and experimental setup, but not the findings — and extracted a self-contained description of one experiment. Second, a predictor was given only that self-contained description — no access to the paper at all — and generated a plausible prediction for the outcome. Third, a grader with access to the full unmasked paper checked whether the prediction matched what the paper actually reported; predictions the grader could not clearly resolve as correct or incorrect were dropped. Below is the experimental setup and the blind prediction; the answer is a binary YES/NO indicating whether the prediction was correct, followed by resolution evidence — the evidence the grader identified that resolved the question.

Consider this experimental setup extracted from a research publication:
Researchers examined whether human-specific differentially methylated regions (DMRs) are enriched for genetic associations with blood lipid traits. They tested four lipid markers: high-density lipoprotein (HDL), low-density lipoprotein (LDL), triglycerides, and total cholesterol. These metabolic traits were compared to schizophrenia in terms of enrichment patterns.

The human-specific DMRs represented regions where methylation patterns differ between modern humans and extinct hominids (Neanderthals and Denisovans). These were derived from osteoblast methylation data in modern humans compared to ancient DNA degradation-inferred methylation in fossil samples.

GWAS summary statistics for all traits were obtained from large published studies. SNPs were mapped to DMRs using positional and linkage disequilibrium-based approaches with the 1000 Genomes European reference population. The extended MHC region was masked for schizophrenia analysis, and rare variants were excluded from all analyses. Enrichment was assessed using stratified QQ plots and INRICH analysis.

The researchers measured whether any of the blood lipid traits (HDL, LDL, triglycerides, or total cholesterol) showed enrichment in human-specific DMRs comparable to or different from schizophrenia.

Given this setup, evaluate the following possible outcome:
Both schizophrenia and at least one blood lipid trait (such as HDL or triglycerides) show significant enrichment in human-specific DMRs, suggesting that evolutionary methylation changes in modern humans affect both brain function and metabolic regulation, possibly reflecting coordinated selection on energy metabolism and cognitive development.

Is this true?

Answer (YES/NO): NO